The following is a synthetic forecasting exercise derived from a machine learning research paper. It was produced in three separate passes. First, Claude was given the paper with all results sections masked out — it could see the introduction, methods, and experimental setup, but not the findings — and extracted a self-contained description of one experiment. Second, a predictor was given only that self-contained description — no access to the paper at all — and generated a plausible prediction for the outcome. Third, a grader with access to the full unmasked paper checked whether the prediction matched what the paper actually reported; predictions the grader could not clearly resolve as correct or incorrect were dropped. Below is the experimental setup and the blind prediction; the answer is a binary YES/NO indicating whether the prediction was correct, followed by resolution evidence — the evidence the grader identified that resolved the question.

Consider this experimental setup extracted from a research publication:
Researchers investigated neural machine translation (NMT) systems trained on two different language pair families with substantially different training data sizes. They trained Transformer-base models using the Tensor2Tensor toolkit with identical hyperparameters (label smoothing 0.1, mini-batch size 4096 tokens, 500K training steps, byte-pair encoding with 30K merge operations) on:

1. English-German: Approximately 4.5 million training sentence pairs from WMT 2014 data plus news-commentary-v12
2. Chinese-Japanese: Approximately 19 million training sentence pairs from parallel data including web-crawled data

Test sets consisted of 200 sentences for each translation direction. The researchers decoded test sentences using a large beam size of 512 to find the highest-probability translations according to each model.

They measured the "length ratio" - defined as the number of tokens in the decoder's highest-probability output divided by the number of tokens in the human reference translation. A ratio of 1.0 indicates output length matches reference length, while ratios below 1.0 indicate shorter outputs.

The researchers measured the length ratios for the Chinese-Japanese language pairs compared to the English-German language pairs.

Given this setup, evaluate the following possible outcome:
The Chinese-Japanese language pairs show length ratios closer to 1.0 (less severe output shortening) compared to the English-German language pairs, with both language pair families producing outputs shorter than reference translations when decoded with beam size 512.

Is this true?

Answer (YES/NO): YES